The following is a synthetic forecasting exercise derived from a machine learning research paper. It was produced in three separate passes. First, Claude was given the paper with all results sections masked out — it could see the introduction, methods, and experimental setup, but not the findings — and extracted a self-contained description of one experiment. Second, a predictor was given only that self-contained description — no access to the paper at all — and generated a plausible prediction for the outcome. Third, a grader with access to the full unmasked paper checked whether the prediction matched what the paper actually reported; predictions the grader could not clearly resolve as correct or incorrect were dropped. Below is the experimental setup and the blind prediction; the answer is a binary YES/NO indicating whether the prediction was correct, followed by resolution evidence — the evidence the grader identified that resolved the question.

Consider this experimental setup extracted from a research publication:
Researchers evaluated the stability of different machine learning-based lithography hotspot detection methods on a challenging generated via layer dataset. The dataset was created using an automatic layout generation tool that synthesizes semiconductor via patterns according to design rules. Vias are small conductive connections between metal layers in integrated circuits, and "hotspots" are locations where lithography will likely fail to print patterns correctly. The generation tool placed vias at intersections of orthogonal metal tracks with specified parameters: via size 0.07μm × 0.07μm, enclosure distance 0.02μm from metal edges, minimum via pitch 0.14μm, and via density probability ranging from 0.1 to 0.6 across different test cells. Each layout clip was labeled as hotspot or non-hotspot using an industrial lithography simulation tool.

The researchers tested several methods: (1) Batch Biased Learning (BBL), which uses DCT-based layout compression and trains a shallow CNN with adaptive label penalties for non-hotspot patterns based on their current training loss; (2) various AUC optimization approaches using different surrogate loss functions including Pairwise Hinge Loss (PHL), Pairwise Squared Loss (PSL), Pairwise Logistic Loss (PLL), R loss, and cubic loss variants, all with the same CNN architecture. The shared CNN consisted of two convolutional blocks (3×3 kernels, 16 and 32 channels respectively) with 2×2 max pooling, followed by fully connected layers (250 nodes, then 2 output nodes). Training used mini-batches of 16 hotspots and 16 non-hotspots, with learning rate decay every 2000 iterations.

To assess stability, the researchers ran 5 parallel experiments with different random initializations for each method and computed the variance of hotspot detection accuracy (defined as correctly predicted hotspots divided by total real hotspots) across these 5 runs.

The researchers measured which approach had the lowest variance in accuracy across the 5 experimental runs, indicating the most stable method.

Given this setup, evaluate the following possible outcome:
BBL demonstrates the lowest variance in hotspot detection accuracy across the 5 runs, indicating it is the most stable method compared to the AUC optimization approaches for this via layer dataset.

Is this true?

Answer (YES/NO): YES